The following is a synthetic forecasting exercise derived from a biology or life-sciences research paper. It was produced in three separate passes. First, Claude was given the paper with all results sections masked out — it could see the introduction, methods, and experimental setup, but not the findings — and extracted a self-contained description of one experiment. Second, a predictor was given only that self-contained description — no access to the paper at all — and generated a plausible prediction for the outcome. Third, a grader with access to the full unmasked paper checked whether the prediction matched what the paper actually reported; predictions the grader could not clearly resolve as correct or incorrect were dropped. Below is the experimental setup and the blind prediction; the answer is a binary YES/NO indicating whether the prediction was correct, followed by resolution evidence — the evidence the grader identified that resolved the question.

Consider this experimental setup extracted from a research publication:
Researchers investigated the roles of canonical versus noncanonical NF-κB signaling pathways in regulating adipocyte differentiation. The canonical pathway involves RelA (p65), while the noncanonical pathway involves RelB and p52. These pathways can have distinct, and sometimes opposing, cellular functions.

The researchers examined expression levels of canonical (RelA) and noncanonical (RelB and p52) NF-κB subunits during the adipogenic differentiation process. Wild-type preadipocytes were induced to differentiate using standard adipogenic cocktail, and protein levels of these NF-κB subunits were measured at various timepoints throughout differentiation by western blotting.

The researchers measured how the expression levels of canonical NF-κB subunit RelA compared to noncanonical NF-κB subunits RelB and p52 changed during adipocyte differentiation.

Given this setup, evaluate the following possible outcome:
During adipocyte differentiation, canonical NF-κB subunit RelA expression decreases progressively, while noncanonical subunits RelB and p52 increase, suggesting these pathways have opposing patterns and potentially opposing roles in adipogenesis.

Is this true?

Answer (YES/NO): YES